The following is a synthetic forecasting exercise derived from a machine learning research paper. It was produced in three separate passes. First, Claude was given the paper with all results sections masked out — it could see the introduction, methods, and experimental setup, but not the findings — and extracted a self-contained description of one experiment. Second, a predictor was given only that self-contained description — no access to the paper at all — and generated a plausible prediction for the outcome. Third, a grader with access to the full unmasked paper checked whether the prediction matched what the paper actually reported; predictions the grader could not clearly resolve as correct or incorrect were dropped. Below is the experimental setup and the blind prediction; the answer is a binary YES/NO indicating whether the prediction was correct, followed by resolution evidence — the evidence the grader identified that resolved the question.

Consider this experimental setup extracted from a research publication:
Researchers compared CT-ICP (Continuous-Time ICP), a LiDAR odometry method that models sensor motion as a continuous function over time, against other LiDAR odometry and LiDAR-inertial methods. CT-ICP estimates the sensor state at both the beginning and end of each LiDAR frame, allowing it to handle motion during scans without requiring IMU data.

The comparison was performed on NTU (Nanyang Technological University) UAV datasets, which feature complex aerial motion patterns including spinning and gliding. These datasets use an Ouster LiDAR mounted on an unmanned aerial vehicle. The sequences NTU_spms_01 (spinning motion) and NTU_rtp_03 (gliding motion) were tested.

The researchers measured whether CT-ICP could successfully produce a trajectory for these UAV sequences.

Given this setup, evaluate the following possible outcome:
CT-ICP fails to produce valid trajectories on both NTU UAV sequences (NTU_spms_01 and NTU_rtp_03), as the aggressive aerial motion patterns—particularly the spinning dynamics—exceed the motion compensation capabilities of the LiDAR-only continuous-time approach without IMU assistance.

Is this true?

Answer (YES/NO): YES